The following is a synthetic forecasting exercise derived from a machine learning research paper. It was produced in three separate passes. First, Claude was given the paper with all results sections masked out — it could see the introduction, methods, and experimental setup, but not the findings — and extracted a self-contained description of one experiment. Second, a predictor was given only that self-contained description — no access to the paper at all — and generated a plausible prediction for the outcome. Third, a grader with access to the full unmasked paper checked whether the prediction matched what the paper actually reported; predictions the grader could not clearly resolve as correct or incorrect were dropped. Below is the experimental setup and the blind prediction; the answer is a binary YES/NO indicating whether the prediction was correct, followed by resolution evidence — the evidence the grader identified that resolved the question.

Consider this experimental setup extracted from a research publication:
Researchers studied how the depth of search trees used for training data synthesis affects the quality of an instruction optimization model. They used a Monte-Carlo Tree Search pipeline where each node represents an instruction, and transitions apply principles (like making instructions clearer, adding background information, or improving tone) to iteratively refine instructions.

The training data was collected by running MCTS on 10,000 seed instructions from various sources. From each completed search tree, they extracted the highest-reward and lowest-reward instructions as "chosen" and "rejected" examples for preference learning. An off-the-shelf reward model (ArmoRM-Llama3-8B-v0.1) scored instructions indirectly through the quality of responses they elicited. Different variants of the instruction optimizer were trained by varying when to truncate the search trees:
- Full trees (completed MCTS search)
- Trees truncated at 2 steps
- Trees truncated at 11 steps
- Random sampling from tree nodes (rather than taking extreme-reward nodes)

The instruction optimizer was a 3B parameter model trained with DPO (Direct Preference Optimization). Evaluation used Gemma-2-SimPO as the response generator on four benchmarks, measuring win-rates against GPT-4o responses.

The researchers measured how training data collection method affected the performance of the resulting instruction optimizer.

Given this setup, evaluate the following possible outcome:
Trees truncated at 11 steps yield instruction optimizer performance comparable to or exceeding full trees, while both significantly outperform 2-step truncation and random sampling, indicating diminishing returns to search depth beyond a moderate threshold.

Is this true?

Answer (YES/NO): NO